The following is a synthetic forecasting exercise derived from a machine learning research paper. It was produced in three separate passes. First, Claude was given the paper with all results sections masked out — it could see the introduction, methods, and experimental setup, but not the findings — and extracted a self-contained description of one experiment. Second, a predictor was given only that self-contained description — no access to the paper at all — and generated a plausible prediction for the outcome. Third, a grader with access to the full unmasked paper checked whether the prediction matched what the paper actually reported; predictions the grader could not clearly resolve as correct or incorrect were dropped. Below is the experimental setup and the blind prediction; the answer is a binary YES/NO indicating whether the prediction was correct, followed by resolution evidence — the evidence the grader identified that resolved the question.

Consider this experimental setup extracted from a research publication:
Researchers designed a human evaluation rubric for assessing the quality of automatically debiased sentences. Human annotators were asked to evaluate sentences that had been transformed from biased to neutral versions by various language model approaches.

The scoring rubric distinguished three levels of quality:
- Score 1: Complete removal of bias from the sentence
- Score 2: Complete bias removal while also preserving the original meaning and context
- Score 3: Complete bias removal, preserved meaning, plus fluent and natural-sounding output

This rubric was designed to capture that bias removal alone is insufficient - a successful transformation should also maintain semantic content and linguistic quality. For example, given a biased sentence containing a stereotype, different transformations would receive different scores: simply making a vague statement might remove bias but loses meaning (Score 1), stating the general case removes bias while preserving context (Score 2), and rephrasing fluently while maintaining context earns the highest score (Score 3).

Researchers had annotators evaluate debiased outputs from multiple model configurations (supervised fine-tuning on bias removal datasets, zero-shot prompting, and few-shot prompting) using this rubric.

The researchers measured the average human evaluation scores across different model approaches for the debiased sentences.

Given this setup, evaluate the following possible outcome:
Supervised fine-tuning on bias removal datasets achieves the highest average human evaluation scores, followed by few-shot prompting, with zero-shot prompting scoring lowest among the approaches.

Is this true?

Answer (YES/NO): NO